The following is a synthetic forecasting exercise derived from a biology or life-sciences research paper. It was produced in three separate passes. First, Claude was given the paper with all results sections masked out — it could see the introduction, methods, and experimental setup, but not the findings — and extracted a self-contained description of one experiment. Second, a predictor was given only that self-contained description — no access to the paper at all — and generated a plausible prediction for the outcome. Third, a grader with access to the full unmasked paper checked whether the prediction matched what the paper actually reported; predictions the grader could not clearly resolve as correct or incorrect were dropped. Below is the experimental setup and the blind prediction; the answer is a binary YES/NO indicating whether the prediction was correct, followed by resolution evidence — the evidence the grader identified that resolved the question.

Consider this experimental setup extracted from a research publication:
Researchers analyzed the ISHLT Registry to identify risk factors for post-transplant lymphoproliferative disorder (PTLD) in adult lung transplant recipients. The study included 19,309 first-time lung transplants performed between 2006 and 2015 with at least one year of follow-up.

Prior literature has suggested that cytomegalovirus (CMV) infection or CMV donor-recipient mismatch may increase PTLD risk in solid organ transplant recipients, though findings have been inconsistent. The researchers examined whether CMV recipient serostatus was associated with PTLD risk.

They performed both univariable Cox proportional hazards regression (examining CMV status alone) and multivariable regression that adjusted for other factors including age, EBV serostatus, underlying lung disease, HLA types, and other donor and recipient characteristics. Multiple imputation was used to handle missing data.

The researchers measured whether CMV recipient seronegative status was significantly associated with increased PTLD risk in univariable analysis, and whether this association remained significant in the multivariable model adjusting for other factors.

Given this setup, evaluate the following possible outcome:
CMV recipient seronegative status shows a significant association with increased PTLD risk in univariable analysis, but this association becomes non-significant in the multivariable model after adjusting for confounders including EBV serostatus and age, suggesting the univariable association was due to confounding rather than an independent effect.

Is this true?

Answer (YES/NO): YES